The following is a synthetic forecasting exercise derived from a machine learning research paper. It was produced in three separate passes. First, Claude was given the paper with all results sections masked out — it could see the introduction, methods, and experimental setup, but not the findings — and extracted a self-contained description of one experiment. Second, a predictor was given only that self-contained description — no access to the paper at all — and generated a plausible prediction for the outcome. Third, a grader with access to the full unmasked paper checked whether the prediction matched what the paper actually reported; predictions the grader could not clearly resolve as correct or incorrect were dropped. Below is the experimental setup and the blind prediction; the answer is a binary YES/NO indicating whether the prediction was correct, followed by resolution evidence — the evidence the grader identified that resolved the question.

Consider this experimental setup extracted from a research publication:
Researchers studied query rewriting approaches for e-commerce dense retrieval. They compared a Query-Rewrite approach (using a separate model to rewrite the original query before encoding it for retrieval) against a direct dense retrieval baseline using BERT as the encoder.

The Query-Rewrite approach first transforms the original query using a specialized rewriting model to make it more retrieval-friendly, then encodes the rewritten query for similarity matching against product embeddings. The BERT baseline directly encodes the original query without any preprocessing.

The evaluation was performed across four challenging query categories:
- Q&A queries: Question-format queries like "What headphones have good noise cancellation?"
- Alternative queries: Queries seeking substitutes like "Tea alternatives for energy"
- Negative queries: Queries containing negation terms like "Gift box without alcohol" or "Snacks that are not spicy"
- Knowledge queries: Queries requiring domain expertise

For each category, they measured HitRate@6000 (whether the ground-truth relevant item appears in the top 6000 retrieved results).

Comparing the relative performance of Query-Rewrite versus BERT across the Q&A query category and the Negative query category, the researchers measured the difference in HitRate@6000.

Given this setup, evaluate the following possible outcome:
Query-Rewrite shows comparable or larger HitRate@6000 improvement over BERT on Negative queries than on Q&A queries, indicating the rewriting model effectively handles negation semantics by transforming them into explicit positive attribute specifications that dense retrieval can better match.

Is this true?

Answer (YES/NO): NO